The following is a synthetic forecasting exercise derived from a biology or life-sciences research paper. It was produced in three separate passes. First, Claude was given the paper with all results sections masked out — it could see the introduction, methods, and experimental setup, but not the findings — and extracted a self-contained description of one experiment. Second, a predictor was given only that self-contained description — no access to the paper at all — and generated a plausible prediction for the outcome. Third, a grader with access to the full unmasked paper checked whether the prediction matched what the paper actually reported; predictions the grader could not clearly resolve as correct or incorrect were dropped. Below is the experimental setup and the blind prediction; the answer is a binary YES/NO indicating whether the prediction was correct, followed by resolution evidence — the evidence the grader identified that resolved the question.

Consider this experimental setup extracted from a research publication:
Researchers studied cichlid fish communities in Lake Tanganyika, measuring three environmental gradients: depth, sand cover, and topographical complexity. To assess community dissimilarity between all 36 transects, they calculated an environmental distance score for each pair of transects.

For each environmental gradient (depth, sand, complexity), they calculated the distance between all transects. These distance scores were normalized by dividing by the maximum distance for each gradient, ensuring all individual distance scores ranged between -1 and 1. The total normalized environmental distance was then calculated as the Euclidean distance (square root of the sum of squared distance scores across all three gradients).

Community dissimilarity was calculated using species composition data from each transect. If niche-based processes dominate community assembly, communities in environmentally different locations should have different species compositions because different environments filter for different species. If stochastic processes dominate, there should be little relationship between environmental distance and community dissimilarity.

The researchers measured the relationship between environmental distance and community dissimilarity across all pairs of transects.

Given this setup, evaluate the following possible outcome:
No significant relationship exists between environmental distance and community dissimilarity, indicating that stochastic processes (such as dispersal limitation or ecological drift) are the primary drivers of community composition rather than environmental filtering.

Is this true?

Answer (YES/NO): NO